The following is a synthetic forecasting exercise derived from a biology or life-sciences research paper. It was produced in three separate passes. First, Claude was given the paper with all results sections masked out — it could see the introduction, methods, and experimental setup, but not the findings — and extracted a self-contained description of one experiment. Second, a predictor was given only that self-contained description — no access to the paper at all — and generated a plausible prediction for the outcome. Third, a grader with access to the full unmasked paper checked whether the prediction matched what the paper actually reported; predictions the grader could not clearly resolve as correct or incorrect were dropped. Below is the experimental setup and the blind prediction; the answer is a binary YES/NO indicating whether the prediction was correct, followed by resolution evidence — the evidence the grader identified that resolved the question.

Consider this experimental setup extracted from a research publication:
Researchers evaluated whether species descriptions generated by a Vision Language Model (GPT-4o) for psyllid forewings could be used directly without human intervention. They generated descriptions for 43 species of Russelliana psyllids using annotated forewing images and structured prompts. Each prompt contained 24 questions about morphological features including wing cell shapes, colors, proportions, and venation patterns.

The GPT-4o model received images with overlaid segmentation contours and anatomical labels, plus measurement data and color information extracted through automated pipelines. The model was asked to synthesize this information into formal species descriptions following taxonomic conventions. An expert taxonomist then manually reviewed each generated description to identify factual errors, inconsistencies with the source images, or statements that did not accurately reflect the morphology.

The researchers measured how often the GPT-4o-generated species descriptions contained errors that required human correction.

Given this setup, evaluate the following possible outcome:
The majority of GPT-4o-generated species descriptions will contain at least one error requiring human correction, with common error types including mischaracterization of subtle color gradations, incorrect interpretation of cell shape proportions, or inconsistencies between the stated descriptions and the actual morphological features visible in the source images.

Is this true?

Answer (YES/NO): NO